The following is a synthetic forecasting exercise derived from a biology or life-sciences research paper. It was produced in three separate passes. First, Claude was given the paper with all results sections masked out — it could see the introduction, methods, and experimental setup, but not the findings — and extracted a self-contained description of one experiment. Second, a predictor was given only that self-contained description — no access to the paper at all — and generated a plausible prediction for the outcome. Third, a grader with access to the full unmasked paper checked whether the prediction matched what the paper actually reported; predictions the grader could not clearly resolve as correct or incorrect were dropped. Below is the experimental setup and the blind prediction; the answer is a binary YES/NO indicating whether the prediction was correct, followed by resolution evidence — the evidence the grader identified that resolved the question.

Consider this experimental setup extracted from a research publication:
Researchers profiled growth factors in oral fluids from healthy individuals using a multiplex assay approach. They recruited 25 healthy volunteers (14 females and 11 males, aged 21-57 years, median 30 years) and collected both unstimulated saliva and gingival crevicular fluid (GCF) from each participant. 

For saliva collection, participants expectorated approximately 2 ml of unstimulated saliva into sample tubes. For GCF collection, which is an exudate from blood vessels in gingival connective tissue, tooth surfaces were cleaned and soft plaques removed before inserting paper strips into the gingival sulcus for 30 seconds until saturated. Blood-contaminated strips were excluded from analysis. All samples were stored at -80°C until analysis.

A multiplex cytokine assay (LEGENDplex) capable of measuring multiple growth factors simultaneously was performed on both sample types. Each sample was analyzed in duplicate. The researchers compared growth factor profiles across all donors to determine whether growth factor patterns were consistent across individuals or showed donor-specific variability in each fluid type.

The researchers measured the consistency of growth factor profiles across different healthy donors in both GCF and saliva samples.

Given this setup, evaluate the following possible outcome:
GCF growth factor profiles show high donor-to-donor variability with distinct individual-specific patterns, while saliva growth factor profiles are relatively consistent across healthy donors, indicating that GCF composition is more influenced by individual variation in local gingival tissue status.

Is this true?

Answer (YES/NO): NO